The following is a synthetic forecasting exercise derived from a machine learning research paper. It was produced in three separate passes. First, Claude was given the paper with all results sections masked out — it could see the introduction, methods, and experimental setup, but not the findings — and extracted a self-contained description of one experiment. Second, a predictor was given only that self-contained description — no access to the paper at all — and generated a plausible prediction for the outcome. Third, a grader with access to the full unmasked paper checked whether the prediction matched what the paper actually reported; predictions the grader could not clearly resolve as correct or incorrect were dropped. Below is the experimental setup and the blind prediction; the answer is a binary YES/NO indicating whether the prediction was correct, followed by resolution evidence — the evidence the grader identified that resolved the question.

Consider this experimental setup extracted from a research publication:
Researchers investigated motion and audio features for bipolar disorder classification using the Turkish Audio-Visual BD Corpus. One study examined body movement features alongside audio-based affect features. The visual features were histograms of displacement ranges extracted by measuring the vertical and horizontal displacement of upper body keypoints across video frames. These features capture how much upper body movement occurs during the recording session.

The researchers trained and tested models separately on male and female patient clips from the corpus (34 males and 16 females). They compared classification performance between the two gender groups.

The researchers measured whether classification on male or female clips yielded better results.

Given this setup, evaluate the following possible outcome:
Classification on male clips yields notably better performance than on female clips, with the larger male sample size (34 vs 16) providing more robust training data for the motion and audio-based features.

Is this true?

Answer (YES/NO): YES